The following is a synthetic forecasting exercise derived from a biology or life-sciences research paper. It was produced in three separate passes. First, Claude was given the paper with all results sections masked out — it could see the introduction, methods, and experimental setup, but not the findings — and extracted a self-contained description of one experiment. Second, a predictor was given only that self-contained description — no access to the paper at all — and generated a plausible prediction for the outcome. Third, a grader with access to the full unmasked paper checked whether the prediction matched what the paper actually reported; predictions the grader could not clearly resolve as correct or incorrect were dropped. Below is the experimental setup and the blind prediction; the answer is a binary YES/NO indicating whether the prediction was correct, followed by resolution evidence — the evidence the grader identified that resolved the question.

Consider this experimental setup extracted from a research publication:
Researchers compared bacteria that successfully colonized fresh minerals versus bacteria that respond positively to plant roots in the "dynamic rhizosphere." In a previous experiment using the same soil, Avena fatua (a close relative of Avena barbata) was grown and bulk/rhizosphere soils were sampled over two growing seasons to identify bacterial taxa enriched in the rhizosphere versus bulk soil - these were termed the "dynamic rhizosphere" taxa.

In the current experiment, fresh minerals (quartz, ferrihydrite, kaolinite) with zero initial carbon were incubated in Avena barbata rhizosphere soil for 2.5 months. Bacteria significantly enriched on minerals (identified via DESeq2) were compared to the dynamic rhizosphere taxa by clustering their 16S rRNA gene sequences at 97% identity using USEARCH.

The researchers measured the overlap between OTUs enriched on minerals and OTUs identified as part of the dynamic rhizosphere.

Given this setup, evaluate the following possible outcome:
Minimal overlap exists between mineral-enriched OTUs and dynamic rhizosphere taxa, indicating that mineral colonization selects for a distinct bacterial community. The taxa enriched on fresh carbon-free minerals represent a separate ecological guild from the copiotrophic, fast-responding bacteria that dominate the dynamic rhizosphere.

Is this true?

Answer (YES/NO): YES